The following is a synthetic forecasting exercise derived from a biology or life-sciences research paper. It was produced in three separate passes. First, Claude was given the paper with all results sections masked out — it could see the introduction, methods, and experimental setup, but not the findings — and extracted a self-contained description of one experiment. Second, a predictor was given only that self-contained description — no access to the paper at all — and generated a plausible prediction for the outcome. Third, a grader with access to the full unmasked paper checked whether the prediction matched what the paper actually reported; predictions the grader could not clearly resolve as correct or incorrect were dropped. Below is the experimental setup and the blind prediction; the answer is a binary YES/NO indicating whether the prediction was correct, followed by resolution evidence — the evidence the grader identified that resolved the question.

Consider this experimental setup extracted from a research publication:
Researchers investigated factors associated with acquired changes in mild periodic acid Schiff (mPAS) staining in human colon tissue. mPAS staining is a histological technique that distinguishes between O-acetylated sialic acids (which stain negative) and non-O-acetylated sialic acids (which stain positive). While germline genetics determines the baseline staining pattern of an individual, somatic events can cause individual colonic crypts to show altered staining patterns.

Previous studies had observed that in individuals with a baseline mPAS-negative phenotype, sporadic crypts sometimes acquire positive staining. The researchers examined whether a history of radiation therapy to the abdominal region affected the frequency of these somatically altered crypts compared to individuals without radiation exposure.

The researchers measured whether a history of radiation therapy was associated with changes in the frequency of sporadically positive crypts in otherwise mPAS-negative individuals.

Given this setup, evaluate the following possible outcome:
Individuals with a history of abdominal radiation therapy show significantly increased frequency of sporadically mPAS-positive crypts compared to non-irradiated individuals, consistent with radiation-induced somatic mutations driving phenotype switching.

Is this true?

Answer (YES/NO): YES